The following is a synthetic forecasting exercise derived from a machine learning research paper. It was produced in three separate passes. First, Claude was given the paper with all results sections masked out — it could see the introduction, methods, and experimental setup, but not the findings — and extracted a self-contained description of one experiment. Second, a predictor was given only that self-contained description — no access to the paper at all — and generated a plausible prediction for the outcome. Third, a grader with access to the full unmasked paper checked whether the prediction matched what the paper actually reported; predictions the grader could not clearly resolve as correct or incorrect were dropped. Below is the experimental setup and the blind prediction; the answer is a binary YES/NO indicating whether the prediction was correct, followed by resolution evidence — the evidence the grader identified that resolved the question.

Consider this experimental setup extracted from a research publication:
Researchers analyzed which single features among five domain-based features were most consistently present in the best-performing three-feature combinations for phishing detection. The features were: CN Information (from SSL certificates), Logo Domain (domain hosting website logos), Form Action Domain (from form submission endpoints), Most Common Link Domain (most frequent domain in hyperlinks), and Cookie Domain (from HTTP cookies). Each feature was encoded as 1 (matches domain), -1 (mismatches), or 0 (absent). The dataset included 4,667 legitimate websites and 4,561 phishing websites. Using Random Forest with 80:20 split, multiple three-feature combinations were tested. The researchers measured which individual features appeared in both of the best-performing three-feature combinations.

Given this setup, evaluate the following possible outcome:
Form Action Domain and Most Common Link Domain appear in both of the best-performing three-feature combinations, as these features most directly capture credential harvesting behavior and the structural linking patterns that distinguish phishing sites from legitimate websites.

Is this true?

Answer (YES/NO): NO